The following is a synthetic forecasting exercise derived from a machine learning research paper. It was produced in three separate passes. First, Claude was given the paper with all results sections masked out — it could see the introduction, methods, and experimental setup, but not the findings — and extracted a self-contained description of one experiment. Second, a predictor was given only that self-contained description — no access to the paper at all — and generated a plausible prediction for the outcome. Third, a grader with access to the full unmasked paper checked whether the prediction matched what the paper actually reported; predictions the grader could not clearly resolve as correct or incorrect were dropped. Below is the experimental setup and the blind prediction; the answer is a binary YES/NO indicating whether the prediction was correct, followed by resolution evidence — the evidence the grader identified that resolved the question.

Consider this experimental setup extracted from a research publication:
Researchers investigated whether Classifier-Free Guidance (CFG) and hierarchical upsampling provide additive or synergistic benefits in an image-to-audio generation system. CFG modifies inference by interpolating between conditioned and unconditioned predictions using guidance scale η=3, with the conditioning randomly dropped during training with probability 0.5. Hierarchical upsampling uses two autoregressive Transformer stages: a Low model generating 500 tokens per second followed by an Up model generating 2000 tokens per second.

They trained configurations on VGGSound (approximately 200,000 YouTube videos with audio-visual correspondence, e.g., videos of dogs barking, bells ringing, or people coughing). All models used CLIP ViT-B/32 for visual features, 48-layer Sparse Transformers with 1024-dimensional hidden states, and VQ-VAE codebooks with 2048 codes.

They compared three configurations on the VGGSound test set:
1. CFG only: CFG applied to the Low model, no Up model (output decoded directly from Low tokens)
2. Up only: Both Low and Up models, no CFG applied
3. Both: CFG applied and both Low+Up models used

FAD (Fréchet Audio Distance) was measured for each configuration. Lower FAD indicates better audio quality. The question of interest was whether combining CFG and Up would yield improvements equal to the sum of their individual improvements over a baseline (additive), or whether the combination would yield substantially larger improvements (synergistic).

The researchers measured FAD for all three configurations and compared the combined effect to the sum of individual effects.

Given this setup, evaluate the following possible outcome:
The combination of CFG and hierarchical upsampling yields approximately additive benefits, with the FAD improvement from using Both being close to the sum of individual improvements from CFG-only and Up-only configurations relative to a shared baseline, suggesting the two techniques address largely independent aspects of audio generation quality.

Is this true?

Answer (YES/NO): YES